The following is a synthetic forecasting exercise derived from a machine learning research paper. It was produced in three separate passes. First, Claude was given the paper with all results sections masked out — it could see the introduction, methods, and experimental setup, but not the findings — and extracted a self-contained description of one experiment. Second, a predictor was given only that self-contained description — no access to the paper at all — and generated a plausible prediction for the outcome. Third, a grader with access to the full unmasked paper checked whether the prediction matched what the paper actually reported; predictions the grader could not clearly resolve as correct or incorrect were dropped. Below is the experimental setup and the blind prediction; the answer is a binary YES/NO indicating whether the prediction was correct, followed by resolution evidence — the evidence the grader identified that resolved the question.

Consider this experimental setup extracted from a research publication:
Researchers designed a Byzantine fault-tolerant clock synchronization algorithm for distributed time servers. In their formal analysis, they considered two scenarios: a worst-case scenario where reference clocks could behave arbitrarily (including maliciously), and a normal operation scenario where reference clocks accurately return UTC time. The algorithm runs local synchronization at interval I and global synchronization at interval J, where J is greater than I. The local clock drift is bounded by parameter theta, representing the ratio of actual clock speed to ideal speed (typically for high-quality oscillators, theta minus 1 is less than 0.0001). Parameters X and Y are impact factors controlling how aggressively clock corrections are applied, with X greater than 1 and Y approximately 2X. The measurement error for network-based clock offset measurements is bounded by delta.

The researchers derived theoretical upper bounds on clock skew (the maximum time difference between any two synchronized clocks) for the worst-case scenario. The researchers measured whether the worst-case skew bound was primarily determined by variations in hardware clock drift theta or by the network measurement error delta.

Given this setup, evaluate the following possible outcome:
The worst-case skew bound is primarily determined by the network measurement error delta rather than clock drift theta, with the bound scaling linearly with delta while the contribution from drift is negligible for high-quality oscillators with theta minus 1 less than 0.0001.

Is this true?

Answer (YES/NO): YES